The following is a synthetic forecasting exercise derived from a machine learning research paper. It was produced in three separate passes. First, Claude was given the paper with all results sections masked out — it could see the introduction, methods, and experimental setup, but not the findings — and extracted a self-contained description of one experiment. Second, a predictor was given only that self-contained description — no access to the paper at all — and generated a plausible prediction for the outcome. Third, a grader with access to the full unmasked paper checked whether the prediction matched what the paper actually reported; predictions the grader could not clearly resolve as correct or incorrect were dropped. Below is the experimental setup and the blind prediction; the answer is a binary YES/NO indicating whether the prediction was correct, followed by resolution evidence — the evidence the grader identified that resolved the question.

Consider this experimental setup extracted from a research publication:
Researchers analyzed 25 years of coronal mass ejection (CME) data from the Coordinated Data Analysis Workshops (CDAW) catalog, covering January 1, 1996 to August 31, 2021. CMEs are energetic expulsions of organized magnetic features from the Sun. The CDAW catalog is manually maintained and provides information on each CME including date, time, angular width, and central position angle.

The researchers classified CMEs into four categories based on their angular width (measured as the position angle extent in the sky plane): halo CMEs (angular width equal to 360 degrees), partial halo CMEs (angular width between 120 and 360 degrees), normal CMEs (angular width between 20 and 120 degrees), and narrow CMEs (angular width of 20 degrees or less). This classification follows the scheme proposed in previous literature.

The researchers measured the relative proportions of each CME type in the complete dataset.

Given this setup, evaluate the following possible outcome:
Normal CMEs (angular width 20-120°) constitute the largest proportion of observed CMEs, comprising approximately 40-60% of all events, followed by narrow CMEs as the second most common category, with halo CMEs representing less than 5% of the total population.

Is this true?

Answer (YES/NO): YES